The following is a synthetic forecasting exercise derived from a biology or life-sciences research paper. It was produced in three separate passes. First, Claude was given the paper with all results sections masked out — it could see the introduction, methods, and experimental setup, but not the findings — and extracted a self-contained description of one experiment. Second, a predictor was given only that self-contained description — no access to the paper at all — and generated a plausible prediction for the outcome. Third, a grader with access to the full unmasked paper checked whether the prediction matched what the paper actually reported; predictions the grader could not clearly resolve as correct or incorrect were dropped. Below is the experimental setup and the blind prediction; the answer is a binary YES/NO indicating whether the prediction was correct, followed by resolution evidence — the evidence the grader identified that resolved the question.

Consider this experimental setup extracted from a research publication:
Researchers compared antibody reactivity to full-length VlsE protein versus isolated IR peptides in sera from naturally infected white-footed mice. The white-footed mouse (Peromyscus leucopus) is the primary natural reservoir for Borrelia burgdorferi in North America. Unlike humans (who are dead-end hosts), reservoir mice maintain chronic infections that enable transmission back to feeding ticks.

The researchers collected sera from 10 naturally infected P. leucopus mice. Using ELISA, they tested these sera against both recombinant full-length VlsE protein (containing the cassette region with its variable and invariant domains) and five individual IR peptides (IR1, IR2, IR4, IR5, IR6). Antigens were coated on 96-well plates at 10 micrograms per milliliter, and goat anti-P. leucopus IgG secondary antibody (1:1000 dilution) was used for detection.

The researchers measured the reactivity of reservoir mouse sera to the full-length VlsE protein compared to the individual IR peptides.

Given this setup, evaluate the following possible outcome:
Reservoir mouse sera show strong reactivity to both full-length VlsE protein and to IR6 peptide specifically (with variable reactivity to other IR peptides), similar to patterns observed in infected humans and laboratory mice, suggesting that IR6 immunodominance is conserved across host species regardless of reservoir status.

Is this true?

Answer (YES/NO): NO